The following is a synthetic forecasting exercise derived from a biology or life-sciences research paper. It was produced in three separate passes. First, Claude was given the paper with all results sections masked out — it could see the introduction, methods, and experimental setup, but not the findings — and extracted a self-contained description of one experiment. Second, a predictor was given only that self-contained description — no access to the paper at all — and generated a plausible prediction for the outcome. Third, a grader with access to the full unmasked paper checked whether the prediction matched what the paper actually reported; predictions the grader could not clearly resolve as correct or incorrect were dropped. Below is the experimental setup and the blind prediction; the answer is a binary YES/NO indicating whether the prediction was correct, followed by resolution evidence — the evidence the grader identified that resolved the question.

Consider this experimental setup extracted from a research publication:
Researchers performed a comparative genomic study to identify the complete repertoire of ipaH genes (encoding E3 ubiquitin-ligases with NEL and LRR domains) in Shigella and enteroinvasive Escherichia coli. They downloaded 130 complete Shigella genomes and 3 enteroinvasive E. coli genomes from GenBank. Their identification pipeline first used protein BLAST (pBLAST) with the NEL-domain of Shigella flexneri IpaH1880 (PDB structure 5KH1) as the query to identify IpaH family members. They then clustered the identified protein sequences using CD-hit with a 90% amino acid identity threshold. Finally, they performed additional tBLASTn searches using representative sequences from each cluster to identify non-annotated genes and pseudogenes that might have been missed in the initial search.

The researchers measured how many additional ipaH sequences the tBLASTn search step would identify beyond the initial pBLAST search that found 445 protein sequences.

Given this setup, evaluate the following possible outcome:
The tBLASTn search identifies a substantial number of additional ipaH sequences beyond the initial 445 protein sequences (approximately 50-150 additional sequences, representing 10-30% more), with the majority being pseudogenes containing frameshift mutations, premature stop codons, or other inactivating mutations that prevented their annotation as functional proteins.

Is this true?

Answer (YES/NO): NO